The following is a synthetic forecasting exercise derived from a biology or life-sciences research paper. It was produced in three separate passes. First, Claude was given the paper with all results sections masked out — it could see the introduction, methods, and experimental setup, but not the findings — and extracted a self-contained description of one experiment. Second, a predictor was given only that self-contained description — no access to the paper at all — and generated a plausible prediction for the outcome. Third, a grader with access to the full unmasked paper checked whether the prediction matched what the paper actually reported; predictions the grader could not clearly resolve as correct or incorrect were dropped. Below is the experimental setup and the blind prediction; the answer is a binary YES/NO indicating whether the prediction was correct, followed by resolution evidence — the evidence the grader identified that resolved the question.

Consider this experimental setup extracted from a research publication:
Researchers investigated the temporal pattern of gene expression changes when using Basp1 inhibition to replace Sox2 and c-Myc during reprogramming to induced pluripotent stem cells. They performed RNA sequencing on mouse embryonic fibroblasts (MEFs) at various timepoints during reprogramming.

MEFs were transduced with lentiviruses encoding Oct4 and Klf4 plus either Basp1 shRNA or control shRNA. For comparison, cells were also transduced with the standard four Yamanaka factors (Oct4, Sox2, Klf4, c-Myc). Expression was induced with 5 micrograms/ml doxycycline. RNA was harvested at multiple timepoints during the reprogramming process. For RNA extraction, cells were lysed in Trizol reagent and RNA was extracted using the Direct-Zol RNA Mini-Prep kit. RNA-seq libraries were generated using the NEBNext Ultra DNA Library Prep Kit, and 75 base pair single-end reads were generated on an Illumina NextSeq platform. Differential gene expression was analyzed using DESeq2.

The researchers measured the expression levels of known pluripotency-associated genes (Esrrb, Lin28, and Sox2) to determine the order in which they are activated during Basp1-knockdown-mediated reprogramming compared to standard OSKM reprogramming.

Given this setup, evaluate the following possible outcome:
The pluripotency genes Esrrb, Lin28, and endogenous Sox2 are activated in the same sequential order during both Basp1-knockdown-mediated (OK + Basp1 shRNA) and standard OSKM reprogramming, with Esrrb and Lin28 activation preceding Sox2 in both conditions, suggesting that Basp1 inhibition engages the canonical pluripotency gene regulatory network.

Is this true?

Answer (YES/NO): NO